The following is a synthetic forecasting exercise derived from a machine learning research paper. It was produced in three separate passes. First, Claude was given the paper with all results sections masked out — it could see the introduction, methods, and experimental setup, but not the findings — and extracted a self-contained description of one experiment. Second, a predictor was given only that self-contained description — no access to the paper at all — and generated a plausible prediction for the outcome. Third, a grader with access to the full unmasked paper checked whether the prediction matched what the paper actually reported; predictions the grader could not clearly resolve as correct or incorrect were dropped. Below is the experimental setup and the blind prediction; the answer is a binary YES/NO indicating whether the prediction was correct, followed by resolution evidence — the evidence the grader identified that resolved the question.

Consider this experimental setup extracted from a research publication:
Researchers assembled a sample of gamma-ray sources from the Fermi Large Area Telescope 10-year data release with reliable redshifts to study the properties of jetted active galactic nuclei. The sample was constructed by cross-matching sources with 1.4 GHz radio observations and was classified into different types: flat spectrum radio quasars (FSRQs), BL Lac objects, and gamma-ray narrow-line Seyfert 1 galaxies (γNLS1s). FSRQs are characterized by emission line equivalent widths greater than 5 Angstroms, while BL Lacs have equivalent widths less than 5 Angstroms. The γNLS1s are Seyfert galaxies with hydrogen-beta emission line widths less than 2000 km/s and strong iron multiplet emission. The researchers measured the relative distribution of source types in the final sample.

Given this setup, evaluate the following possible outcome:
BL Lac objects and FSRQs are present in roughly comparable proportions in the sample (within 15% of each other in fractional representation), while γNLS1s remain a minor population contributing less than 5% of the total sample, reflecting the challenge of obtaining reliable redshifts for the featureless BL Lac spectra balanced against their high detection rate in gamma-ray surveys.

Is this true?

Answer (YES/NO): NO